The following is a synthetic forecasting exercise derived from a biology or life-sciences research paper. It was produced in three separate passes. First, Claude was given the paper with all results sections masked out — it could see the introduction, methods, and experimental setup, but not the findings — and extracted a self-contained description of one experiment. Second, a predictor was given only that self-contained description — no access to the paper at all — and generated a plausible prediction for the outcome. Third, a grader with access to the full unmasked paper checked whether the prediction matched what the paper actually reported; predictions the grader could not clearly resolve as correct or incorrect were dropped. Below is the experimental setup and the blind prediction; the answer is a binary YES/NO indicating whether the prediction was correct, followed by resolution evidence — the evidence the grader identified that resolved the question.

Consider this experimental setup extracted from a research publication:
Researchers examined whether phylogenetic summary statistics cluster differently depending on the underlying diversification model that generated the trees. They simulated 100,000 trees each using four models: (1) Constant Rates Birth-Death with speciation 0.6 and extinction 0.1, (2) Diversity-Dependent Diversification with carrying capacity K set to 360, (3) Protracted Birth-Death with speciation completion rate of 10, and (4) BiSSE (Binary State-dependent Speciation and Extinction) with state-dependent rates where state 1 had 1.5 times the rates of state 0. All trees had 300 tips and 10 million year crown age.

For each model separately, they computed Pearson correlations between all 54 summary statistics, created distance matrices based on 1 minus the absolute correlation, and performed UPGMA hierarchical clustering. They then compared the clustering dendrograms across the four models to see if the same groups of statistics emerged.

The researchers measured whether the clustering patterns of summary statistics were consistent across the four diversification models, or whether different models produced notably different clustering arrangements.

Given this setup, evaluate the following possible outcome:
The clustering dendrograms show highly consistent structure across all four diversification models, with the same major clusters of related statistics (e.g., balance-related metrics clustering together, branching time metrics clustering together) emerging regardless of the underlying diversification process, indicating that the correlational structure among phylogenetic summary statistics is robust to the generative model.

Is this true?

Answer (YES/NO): NO